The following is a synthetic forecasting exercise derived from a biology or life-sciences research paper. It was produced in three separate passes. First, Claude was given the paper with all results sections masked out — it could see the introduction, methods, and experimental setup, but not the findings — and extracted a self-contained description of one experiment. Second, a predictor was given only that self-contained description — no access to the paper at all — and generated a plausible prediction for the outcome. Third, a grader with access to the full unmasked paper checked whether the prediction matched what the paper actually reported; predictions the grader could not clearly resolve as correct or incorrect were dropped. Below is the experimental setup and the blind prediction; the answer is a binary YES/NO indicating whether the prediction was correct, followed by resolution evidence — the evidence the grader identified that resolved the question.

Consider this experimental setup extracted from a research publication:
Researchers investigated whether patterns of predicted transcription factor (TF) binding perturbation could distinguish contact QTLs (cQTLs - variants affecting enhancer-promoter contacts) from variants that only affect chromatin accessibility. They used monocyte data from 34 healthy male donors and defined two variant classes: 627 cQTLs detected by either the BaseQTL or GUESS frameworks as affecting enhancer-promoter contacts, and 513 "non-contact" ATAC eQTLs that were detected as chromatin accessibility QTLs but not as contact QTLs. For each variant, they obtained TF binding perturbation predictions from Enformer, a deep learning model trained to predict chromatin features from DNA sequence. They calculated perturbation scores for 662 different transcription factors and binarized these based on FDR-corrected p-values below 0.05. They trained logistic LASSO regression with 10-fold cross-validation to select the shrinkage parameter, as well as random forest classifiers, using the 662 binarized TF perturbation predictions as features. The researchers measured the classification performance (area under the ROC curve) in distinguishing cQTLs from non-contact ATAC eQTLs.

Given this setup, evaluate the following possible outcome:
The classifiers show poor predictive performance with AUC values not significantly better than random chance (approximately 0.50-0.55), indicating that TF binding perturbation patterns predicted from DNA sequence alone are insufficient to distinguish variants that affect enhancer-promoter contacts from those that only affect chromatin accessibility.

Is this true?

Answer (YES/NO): NO